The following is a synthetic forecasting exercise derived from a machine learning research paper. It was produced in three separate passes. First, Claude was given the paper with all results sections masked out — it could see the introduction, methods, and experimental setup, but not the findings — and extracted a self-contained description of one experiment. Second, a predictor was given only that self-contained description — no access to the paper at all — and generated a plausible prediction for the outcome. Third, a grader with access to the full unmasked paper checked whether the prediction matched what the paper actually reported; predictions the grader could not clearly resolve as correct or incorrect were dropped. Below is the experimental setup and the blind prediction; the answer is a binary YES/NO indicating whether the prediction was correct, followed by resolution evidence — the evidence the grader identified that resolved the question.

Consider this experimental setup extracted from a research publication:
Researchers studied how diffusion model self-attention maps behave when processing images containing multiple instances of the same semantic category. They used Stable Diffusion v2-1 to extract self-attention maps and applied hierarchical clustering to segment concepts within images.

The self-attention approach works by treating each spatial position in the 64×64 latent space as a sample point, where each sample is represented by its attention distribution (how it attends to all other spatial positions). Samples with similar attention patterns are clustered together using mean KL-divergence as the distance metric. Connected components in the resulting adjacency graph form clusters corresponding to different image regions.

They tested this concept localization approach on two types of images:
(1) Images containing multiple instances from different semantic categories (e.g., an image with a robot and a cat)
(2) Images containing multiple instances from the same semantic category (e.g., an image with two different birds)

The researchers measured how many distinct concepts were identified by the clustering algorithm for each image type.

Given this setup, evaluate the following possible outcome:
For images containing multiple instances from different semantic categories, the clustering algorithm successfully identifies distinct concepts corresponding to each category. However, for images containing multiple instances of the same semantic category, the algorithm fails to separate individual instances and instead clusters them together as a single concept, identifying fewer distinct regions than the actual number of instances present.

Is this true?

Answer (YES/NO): YES